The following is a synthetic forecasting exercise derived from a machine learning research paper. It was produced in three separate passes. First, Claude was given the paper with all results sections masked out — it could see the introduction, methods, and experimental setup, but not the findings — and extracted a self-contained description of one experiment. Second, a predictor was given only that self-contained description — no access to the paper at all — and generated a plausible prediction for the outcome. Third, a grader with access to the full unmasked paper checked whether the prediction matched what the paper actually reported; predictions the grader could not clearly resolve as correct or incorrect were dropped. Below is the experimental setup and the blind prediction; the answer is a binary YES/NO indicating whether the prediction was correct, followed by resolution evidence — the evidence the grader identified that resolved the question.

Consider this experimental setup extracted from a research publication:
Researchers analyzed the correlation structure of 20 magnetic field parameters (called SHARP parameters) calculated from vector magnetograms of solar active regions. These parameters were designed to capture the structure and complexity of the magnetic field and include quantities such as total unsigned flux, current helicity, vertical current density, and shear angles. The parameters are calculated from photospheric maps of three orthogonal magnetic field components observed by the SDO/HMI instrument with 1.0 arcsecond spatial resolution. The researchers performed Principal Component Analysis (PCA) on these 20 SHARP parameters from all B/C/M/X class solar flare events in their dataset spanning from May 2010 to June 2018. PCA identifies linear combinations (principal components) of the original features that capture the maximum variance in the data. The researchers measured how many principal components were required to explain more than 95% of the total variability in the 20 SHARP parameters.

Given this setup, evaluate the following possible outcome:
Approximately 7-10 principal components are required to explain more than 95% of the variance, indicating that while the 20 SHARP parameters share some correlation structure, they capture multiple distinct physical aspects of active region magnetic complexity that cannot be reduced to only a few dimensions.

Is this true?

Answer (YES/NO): YES